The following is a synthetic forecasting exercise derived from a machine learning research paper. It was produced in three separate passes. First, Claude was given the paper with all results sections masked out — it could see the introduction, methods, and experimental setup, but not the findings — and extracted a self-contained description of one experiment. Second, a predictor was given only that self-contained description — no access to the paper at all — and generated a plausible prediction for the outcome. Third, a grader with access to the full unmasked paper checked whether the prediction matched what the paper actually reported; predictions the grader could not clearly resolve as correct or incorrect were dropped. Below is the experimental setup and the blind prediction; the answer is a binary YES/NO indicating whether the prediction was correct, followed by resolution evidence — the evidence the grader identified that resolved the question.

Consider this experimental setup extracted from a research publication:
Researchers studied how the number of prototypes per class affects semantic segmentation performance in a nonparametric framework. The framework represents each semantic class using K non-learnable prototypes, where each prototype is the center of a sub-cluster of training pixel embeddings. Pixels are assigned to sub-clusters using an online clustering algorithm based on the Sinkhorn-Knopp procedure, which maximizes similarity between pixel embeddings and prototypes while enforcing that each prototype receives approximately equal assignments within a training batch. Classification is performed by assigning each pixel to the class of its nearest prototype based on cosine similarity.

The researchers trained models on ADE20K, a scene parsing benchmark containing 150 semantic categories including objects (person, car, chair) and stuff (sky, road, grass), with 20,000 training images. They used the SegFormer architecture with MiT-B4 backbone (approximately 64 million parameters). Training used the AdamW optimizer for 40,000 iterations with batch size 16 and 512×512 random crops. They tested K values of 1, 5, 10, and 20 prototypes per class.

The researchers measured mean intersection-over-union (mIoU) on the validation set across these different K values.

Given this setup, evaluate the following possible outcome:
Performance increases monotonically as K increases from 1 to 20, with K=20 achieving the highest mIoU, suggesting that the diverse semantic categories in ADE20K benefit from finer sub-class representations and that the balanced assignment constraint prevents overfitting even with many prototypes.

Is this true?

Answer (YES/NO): YES